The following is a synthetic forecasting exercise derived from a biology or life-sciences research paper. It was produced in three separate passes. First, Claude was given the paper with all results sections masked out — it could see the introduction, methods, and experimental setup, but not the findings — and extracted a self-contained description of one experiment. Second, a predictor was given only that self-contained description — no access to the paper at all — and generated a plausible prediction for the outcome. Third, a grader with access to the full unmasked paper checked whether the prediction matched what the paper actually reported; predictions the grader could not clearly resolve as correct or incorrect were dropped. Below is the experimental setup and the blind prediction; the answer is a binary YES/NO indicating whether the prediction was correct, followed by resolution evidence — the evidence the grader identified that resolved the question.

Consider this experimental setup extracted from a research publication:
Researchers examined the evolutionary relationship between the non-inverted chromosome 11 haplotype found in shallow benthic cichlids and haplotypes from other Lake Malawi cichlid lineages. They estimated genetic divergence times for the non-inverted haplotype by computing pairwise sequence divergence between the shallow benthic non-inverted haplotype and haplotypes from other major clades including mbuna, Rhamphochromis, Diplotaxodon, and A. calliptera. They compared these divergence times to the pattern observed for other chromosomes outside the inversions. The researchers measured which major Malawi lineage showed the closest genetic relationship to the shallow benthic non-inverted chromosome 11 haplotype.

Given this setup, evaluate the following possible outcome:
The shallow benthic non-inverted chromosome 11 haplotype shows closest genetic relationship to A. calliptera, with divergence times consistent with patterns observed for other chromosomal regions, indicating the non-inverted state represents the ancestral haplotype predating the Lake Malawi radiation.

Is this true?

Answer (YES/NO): NO